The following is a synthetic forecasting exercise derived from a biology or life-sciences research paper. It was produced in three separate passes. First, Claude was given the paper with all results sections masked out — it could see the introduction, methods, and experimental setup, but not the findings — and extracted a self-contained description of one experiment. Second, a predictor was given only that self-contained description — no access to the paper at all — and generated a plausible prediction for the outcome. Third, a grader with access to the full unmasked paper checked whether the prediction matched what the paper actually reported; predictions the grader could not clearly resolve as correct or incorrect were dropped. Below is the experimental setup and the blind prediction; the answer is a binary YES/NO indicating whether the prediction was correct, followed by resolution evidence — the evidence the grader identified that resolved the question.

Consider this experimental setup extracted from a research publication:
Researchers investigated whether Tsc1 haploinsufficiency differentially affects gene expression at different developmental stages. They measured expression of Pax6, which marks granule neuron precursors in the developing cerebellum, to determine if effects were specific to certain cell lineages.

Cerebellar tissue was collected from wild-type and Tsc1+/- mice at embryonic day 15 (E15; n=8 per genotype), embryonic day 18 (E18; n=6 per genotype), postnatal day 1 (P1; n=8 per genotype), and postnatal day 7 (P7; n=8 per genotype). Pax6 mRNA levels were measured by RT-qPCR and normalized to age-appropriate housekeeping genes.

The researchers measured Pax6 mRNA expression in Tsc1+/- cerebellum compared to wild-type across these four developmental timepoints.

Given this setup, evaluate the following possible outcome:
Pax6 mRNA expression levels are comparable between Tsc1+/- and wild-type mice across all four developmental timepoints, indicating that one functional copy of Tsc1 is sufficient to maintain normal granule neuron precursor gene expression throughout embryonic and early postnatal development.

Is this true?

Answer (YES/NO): YES